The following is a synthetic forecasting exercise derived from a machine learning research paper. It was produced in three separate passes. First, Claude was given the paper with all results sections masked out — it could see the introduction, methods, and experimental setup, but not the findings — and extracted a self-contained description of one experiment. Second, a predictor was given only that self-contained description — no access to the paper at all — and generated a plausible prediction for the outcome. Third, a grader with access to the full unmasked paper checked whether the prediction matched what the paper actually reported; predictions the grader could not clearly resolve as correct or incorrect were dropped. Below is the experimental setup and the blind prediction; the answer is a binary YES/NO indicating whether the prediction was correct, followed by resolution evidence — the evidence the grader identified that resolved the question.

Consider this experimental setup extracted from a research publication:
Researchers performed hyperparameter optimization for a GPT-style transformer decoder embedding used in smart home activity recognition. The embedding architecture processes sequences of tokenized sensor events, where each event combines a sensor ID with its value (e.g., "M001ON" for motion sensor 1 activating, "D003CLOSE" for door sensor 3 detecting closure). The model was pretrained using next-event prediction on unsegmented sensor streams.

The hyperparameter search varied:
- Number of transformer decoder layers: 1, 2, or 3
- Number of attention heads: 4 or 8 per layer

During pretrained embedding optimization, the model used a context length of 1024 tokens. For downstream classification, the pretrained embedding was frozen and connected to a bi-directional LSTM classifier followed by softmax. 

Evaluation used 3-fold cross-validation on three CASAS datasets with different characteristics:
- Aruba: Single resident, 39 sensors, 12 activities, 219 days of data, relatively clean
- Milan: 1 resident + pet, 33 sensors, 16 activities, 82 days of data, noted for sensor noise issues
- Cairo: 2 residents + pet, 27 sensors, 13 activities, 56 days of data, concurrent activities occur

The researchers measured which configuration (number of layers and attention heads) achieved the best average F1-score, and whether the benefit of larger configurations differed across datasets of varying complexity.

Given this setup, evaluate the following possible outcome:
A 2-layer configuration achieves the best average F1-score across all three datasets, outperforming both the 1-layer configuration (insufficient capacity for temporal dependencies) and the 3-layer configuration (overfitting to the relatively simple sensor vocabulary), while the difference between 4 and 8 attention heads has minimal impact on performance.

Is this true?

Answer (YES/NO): NO